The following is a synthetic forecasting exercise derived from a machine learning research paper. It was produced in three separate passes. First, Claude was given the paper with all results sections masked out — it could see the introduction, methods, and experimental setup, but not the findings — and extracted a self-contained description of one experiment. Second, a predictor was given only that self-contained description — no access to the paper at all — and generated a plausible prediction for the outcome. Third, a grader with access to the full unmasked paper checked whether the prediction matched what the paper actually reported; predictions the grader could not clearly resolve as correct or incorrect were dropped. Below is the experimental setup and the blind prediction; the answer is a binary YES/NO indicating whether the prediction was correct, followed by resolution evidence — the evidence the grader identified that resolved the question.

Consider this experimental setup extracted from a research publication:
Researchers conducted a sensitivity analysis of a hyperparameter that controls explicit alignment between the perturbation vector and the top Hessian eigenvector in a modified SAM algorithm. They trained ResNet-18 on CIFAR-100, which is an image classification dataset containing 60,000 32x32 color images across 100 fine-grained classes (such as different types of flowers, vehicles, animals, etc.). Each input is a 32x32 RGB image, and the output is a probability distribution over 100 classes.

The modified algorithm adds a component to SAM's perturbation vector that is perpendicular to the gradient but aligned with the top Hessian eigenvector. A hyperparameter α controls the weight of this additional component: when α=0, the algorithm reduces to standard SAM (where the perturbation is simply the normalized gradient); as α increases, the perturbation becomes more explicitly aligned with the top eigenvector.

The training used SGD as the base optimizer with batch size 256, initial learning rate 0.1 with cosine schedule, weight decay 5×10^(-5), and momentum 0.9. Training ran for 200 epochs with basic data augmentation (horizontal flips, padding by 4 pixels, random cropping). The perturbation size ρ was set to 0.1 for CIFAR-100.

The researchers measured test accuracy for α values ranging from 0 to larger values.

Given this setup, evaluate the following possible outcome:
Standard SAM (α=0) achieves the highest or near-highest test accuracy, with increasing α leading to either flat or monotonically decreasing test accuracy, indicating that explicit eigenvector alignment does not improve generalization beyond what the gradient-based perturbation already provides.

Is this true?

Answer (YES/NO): NO